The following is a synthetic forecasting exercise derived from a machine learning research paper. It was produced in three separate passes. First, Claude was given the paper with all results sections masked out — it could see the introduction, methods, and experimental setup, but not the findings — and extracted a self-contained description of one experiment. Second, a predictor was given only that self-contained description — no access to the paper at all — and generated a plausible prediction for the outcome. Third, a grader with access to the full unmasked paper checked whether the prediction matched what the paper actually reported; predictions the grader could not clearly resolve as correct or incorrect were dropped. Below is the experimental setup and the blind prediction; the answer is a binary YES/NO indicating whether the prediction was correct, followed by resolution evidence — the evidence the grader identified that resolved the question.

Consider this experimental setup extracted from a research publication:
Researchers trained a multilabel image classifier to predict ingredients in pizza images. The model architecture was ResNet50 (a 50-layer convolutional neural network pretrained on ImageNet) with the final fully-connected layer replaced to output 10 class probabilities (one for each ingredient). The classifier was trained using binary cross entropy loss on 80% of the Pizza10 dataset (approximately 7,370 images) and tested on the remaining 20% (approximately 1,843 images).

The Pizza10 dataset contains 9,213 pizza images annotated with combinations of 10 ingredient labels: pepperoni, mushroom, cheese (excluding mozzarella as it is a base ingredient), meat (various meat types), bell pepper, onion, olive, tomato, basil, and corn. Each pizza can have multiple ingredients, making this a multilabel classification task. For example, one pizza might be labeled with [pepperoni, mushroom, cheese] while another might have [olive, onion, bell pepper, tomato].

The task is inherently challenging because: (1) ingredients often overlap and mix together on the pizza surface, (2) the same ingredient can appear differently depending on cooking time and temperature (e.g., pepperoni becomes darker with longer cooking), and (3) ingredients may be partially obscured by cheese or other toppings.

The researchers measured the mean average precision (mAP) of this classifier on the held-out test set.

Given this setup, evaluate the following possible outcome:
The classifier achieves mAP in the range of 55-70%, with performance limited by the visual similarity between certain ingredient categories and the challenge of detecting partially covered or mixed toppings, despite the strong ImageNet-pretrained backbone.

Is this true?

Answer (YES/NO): YES